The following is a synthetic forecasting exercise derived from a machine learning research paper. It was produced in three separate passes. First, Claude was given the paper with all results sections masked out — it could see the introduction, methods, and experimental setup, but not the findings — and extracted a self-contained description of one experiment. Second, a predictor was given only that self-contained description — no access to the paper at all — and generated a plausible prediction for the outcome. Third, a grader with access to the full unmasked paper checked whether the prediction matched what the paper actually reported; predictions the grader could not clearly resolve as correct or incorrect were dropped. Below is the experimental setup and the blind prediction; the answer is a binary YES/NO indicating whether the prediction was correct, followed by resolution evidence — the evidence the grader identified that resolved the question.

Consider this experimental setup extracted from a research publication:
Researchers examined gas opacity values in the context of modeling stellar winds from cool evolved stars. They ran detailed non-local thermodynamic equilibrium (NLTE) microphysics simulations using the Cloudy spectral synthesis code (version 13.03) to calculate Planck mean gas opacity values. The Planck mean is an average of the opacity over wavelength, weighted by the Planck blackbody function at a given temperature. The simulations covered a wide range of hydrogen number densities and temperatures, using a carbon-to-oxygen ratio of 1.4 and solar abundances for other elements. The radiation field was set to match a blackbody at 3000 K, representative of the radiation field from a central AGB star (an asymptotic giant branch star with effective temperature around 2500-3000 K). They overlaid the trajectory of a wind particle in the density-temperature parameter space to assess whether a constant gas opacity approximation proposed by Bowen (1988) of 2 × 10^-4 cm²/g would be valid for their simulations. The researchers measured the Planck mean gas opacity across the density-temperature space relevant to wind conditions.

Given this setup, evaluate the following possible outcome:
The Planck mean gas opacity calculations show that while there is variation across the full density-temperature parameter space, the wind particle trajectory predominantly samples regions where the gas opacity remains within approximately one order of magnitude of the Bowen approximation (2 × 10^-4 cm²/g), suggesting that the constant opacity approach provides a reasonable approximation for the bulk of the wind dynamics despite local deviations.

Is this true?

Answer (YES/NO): YES